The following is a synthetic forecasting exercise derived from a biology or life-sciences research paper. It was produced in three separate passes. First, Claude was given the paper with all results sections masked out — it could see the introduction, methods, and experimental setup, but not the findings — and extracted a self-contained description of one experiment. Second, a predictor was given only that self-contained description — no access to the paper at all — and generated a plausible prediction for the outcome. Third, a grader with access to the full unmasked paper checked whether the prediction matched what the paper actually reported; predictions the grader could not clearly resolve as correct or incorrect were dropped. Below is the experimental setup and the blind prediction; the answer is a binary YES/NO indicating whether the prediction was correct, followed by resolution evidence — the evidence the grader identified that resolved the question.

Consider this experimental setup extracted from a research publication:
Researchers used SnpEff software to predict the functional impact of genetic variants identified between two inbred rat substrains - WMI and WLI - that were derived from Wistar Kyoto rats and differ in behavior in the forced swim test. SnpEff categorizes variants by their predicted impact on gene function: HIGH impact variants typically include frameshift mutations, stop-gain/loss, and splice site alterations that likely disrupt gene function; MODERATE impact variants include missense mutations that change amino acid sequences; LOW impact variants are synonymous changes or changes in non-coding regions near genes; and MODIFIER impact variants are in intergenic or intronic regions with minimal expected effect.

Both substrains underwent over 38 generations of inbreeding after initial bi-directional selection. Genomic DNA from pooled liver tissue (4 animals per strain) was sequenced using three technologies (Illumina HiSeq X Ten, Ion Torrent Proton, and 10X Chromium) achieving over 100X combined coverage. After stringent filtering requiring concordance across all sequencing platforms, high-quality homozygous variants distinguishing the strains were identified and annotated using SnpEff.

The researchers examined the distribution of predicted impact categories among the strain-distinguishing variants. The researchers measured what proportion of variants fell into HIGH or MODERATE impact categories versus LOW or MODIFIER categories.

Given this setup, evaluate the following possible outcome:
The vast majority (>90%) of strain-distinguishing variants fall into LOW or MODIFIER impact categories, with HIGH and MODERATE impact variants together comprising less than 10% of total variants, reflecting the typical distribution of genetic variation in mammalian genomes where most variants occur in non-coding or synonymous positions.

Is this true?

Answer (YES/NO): YES